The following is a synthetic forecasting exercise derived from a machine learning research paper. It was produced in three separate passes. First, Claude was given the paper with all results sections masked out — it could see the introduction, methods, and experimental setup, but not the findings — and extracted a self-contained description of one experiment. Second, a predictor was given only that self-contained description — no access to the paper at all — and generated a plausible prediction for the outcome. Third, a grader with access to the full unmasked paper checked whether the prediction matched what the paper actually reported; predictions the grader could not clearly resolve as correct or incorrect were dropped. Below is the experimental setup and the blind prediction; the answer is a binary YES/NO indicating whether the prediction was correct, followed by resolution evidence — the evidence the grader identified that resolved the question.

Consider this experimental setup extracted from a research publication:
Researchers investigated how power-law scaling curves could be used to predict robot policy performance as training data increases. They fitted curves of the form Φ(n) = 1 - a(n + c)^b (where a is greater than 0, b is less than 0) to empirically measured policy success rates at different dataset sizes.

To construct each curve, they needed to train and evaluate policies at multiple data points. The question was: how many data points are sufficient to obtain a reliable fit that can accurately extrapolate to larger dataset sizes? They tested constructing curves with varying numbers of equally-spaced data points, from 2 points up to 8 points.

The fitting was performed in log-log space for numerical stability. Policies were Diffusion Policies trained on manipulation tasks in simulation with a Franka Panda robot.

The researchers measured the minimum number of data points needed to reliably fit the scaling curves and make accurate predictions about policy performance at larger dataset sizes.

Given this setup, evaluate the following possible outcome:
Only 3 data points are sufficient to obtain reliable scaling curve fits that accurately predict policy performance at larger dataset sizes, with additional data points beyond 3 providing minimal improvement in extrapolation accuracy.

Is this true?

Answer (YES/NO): NO